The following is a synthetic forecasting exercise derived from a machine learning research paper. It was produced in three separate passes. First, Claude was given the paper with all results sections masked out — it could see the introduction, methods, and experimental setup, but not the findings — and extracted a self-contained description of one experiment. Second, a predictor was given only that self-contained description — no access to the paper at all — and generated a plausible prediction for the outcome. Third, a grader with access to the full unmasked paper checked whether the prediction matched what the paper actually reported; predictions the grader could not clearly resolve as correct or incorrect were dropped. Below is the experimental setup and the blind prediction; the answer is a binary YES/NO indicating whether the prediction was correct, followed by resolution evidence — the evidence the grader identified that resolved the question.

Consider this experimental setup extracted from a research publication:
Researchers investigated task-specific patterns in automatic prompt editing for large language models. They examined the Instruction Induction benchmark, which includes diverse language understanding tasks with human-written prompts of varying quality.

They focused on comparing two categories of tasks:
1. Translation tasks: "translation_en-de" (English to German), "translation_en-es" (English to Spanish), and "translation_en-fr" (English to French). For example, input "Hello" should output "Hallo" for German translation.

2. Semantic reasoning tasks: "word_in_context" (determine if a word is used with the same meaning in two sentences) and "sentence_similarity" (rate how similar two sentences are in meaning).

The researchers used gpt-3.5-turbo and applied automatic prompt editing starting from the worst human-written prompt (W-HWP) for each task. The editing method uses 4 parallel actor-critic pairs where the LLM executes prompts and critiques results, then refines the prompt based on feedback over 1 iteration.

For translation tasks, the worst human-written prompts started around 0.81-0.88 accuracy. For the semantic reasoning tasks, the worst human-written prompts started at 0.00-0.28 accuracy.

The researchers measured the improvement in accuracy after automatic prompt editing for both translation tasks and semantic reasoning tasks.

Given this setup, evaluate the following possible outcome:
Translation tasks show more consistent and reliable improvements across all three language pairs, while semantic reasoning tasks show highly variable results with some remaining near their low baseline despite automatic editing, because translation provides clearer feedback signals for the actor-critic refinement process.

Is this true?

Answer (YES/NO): NO